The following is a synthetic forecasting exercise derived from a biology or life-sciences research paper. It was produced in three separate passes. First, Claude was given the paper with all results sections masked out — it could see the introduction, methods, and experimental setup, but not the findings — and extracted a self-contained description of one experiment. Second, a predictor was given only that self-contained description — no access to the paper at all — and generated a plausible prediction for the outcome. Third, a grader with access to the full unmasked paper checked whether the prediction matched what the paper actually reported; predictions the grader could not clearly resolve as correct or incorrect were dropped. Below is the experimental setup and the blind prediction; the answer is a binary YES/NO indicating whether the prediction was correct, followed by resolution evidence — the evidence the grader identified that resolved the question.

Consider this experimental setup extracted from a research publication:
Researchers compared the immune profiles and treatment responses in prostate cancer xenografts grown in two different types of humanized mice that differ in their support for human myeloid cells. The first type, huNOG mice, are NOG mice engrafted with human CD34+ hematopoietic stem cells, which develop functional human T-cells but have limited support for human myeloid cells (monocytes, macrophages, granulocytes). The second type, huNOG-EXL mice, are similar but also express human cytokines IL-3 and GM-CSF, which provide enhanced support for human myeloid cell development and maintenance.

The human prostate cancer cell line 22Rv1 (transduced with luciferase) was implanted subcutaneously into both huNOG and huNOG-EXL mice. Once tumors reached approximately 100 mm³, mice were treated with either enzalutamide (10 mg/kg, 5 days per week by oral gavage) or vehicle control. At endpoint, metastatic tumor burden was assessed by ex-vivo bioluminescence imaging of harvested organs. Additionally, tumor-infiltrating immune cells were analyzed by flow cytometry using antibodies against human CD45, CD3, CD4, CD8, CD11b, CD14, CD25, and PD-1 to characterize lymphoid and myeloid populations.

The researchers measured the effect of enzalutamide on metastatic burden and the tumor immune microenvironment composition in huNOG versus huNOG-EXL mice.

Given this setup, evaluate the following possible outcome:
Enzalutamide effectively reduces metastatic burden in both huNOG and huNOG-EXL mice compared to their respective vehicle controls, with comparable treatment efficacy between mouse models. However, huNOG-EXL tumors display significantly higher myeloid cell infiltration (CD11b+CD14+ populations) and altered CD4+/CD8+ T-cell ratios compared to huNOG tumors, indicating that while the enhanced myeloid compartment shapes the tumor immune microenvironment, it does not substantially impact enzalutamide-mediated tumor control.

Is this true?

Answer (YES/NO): NO